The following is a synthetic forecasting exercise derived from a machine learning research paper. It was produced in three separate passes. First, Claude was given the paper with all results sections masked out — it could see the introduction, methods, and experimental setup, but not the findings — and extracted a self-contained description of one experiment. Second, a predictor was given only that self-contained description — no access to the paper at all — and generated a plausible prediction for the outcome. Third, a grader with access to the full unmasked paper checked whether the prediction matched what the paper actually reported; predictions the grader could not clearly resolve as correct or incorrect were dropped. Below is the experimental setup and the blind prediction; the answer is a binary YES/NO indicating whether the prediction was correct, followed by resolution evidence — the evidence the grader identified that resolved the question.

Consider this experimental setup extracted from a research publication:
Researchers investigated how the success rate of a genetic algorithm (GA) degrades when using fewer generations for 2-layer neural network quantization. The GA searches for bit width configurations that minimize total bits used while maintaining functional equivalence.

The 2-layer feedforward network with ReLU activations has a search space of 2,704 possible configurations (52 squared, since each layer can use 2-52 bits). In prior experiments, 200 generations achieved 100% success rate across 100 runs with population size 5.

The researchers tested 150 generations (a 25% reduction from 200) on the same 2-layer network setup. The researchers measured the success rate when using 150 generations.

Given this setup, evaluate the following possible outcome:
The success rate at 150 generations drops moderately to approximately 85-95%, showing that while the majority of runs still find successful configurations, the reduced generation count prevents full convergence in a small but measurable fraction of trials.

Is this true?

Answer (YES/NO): NO